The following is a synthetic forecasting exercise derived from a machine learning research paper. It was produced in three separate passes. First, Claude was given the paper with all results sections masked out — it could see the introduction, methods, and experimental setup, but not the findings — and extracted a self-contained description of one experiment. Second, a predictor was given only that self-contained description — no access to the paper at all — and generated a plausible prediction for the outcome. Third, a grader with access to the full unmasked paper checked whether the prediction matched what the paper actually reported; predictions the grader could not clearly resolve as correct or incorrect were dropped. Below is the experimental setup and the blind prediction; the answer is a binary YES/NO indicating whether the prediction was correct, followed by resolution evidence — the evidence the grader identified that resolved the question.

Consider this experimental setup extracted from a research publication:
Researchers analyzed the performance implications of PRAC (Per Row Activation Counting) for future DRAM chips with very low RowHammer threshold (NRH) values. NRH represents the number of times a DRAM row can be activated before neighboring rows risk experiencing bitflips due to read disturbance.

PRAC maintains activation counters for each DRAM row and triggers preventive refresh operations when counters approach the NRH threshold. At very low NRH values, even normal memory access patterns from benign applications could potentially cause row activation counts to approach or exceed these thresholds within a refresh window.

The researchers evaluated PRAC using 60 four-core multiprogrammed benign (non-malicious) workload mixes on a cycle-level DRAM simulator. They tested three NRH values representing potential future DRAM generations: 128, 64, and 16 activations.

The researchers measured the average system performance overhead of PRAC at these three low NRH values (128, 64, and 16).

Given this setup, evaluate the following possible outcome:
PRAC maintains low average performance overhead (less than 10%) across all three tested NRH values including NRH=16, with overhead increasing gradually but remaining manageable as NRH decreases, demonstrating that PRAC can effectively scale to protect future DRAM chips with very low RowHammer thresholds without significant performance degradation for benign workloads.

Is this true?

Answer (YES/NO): NO